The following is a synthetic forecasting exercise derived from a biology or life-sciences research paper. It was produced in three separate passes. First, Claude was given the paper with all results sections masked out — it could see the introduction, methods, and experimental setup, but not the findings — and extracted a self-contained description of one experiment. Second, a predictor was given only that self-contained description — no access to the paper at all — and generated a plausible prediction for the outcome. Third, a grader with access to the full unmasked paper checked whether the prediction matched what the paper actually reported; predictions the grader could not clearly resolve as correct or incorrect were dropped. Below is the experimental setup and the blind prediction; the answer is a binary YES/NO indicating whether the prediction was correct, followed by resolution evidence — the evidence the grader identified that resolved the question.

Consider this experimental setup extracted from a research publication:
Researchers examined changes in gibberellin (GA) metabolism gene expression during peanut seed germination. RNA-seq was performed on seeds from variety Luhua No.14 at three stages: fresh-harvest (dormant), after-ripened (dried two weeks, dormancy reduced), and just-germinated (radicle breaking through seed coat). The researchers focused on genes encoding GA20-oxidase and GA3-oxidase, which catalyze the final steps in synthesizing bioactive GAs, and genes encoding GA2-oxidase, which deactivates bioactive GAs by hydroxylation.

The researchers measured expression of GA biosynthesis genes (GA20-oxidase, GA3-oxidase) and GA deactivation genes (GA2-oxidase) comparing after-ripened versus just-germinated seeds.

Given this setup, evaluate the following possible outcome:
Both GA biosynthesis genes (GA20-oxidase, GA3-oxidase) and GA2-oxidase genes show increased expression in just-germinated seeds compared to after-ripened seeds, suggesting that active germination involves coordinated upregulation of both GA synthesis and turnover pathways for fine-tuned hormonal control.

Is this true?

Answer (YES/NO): NO